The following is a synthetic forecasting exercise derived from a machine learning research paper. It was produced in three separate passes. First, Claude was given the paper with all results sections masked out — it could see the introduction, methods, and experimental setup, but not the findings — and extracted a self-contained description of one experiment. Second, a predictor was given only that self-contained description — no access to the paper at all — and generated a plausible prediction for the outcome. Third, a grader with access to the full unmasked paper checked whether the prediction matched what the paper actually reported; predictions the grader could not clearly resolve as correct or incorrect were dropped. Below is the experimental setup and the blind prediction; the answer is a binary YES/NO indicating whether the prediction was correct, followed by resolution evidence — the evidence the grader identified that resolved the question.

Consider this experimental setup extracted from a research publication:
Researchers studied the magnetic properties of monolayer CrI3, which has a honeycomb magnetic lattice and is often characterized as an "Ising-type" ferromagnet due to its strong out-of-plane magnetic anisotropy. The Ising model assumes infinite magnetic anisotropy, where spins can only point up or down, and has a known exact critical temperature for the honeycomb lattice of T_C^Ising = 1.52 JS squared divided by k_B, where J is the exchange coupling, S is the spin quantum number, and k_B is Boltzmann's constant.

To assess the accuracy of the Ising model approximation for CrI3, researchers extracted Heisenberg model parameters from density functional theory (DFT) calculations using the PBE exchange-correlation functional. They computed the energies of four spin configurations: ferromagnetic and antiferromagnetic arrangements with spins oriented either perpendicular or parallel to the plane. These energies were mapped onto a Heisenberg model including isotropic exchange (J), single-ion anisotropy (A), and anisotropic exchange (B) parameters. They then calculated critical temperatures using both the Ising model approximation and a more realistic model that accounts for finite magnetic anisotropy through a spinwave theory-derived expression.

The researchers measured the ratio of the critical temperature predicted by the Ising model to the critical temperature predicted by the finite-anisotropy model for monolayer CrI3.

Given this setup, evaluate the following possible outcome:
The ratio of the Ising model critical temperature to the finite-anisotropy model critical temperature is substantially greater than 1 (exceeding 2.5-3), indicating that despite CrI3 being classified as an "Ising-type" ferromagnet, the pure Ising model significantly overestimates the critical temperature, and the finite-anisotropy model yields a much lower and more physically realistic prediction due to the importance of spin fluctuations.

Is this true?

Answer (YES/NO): YES